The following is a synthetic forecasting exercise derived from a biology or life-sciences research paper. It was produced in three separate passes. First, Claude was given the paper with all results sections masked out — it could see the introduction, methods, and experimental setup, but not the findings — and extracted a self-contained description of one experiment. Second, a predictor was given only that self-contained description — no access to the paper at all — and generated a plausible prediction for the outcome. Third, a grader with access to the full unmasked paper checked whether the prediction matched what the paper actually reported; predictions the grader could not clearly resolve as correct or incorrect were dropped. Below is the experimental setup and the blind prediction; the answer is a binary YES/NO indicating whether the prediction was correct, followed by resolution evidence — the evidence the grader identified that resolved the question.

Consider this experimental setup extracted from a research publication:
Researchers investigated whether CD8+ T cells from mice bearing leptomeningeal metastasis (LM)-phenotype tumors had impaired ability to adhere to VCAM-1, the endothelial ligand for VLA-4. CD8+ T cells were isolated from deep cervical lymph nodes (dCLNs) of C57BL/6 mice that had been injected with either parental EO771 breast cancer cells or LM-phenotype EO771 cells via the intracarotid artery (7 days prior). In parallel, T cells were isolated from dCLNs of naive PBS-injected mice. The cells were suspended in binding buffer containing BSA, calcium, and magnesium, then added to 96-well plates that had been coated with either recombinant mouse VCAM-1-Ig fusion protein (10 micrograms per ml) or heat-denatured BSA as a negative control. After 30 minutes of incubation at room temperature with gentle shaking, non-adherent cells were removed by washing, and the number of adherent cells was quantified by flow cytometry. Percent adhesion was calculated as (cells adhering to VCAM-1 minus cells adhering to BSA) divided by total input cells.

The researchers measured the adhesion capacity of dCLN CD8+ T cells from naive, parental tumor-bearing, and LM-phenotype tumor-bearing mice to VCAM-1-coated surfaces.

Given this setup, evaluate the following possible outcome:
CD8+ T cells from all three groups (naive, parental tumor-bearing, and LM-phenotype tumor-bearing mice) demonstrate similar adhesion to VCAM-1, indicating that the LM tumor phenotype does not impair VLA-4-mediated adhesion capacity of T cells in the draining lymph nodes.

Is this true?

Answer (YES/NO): NO